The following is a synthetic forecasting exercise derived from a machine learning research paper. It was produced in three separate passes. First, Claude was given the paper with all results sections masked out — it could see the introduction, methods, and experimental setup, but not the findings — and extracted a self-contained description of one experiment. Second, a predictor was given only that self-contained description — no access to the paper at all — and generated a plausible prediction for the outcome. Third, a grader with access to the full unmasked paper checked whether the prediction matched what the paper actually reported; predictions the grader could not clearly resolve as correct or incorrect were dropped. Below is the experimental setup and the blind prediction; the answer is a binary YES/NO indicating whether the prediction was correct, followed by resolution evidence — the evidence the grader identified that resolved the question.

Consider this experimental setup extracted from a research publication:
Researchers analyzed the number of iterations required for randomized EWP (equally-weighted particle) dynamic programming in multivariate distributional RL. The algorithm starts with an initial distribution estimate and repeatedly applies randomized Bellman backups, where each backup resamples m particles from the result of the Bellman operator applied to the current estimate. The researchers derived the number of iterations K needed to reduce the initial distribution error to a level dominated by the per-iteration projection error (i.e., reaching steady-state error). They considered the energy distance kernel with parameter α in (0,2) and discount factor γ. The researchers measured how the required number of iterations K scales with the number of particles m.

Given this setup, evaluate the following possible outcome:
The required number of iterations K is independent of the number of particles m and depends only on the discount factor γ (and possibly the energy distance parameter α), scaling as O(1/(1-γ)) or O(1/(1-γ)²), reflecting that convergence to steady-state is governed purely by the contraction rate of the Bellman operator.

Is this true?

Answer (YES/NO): NO